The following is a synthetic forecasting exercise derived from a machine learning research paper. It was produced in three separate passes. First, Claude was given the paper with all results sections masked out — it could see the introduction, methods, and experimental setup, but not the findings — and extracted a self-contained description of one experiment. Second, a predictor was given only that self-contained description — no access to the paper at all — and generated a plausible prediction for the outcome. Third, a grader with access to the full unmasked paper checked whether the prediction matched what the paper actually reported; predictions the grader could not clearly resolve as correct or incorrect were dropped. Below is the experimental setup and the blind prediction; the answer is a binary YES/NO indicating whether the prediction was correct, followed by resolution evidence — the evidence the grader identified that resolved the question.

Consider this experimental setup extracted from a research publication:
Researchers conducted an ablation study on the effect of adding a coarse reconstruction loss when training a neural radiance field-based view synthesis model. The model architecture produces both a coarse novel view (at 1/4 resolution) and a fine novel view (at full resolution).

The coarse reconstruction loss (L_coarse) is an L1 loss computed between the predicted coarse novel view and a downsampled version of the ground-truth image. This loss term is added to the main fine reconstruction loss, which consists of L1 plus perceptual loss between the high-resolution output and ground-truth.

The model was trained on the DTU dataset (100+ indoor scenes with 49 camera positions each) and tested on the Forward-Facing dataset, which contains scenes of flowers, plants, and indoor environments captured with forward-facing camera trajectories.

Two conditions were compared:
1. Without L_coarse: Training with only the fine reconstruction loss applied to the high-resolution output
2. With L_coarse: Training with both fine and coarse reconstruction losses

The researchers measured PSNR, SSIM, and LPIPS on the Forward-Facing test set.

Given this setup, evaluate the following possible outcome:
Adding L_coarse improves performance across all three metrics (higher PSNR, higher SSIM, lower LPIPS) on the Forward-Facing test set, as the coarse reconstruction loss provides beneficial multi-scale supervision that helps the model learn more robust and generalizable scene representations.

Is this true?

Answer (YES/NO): YES